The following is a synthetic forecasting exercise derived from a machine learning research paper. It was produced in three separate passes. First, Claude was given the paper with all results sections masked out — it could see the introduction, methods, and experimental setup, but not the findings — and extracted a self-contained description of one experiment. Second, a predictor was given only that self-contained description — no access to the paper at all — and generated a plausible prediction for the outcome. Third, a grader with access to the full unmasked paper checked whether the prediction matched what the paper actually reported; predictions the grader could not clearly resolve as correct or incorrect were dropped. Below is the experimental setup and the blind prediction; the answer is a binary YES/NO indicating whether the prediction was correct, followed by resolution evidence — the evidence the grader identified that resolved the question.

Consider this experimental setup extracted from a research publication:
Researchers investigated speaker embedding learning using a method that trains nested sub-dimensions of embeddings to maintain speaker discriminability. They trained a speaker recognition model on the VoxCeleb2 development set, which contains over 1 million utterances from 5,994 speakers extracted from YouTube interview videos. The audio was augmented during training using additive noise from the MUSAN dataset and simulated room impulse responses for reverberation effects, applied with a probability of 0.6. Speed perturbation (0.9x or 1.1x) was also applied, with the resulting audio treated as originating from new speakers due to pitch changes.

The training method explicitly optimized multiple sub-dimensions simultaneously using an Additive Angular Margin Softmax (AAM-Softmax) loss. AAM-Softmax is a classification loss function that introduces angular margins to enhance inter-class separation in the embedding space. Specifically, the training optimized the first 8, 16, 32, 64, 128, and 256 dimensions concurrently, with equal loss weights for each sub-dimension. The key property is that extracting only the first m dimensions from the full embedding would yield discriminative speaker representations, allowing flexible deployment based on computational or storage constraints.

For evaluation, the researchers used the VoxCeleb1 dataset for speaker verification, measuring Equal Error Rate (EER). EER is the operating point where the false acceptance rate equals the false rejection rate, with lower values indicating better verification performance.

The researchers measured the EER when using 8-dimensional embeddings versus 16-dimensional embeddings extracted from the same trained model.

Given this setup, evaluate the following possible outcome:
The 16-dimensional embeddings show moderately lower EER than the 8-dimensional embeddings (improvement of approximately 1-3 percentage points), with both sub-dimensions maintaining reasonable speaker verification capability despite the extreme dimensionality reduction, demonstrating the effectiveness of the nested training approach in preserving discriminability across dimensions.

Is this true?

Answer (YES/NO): YES